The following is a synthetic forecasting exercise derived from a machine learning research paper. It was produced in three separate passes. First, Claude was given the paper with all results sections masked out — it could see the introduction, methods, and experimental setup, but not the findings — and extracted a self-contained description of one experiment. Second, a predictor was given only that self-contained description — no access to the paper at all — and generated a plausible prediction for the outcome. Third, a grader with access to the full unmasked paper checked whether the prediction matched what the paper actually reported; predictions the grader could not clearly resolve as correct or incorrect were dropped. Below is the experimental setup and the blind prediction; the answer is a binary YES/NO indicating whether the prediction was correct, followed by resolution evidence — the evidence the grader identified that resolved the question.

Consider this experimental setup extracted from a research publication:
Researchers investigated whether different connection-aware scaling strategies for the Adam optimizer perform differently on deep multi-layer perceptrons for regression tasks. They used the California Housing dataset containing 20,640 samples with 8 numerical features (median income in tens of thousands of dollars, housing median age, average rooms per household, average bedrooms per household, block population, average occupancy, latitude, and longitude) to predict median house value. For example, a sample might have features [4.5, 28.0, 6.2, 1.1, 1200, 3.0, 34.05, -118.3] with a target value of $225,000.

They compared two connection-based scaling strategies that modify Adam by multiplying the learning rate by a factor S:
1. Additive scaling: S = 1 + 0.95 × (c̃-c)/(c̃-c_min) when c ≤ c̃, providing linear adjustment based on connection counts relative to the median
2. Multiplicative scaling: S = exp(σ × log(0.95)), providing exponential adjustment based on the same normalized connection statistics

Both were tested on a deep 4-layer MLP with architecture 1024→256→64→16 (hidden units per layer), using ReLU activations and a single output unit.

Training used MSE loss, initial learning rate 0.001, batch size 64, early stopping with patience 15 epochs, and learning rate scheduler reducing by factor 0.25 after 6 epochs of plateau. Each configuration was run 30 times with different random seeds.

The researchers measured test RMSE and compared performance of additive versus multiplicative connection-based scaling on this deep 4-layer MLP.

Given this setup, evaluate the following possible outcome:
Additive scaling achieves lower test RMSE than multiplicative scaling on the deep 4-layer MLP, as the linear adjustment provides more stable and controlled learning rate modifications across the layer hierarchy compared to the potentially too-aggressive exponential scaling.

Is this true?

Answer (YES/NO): NO